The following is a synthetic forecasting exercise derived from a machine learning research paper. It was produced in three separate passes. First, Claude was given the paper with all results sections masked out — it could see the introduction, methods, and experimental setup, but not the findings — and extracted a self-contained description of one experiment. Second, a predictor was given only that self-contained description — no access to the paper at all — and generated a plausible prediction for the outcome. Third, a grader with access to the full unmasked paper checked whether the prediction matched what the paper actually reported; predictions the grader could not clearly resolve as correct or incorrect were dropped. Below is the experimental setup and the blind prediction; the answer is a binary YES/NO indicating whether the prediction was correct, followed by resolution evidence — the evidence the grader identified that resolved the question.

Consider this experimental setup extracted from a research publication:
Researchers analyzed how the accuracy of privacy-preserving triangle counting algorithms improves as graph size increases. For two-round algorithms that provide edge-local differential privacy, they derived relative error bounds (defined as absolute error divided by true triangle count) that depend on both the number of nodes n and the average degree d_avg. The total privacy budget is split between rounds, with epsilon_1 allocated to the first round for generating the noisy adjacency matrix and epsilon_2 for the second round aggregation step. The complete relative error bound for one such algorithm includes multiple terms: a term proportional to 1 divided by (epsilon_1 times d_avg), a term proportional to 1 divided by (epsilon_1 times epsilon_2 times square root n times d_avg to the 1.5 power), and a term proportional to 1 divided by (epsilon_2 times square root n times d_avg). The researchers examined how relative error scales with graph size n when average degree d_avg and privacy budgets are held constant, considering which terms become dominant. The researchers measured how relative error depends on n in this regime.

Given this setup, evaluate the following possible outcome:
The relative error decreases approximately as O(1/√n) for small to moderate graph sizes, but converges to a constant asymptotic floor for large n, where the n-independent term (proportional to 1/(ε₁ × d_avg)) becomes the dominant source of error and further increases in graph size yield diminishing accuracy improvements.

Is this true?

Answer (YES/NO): YES